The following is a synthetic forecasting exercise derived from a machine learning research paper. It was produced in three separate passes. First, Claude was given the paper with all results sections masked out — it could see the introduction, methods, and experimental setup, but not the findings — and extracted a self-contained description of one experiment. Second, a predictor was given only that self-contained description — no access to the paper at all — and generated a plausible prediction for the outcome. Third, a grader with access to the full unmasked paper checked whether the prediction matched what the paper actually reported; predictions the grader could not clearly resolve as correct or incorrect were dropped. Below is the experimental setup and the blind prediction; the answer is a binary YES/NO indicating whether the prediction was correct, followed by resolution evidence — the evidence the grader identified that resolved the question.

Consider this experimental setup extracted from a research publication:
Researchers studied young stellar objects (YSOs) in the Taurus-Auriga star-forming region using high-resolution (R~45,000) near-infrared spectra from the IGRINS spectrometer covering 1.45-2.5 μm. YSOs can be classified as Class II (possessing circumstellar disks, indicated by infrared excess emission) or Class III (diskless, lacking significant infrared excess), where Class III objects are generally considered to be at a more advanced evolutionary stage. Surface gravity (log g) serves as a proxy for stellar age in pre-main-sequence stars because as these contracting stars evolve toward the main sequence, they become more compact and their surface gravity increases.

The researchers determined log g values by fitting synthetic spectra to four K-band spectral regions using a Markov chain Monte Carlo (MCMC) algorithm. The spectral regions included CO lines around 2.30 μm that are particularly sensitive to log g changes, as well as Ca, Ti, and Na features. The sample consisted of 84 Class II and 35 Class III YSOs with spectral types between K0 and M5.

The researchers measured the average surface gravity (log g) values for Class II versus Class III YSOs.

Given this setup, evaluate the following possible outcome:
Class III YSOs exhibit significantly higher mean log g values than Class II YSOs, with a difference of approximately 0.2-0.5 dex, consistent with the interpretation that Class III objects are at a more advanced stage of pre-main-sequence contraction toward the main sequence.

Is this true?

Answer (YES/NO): YES